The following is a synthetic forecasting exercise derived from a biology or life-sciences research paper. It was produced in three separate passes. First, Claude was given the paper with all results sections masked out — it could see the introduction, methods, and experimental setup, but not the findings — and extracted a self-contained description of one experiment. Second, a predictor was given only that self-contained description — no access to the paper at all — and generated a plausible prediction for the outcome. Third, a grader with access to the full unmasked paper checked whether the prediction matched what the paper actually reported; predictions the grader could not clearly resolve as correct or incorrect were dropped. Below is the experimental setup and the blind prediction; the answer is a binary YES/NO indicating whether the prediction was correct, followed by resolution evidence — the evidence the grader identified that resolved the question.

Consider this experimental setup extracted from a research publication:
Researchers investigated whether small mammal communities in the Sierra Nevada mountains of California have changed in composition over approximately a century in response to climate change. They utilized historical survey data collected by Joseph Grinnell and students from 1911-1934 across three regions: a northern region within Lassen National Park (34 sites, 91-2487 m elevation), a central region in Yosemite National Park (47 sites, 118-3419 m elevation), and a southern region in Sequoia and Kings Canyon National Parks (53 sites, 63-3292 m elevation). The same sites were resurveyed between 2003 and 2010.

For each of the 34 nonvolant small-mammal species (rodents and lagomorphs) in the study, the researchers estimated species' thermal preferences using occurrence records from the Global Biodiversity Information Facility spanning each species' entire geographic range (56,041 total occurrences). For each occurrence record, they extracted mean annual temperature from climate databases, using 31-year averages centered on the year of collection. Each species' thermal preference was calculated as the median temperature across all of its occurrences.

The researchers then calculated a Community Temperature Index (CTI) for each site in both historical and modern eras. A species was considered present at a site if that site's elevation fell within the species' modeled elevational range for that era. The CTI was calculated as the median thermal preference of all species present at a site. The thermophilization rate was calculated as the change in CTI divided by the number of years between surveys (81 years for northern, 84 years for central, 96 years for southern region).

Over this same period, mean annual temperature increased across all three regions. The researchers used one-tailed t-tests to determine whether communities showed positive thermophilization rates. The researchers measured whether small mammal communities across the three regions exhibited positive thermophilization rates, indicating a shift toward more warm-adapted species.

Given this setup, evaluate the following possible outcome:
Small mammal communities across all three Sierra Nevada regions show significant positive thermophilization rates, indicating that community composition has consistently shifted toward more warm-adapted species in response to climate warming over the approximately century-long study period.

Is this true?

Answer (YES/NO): YES